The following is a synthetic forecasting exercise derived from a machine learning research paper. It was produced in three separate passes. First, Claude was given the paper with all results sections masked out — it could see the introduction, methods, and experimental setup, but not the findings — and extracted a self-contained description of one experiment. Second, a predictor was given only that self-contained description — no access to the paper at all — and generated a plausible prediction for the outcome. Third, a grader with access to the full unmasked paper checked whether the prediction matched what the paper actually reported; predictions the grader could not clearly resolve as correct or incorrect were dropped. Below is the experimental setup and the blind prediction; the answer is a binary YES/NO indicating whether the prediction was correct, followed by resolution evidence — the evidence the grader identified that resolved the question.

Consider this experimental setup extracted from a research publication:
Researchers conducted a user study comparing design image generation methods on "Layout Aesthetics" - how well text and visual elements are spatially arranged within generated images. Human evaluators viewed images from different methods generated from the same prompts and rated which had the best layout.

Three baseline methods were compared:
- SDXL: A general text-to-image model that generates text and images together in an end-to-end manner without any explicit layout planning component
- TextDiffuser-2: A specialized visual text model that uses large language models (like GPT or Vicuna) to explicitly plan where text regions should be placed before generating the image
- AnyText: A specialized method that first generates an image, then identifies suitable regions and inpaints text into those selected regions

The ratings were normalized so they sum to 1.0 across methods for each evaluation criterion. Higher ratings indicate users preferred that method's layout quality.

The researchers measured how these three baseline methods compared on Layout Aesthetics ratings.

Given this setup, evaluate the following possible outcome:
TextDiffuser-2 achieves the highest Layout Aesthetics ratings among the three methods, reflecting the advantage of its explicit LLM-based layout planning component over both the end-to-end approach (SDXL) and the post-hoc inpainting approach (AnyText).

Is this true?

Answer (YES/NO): YES